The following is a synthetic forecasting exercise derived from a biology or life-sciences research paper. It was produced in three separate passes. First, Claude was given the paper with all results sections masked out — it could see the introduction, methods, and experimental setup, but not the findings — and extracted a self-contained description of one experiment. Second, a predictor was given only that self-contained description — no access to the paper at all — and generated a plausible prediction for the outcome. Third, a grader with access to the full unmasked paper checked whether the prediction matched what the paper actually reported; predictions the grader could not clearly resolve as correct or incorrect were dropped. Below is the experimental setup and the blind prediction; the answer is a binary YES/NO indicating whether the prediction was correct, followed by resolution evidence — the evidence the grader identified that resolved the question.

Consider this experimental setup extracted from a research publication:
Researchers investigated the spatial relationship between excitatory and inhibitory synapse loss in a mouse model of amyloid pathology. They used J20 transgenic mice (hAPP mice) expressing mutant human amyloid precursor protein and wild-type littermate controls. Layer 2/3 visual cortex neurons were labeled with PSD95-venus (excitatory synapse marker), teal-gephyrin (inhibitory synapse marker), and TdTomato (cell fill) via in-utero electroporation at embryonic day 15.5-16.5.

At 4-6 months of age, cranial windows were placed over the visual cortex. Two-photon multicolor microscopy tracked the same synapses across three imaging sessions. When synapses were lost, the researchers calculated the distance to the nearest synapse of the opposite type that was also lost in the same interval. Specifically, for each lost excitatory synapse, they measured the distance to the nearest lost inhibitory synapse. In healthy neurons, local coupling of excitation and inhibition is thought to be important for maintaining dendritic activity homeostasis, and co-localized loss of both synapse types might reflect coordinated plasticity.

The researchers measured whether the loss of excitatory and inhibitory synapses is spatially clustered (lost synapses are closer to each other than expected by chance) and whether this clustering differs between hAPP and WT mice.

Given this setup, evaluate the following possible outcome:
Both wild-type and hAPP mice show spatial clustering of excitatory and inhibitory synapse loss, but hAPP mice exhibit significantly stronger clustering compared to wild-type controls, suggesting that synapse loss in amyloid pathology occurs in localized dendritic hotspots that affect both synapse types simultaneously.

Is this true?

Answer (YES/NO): NO